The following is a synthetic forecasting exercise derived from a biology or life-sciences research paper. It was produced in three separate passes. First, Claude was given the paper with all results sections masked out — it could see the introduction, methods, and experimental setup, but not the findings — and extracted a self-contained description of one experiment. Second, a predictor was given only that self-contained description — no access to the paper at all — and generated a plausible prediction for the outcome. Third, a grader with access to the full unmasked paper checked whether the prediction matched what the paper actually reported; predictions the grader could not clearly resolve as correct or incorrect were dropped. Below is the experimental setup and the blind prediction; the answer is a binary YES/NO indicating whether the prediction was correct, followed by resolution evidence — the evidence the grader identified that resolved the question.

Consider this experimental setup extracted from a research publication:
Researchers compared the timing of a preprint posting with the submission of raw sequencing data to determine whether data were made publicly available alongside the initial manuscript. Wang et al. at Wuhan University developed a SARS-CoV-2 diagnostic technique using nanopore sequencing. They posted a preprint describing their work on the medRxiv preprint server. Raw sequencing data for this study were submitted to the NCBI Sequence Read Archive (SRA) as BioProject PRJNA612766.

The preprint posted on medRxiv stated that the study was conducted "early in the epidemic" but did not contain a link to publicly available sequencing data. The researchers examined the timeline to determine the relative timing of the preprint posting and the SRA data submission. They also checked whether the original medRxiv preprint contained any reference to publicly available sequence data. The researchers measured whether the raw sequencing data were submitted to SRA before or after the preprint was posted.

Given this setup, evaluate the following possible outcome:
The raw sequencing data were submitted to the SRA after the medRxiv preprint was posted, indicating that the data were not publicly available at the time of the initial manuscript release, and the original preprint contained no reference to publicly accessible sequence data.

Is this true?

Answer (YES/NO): YES